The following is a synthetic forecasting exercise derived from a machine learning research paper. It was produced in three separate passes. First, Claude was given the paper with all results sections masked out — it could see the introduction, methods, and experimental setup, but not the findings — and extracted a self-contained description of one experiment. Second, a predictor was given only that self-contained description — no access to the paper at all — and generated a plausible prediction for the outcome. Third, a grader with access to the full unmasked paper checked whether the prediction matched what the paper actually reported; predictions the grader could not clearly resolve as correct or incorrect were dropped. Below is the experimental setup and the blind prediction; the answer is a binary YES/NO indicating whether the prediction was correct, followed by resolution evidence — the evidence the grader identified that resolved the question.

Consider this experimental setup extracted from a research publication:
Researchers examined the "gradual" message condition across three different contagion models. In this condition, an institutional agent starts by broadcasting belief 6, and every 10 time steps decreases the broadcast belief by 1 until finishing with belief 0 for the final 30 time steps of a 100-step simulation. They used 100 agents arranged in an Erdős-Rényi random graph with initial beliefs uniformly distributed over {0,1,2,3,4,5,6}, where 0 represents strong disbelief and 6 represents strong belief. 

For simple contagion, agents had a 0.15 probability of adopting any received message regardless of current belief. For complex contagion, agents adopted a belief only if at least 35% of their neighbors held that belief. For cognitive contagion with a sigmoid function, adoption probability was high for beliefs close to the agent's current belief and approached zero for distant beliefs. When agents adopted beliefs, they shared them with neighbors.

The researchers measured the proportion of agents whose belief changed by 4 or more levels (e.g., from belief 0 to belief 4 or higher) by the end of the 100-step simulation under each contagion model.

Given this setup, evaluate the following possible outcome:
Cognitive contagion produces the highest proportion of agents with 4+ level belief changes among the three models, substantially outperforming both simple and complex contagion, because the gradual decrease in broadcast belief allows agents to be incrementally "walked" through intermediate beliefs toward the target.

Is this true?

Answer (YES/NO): NO